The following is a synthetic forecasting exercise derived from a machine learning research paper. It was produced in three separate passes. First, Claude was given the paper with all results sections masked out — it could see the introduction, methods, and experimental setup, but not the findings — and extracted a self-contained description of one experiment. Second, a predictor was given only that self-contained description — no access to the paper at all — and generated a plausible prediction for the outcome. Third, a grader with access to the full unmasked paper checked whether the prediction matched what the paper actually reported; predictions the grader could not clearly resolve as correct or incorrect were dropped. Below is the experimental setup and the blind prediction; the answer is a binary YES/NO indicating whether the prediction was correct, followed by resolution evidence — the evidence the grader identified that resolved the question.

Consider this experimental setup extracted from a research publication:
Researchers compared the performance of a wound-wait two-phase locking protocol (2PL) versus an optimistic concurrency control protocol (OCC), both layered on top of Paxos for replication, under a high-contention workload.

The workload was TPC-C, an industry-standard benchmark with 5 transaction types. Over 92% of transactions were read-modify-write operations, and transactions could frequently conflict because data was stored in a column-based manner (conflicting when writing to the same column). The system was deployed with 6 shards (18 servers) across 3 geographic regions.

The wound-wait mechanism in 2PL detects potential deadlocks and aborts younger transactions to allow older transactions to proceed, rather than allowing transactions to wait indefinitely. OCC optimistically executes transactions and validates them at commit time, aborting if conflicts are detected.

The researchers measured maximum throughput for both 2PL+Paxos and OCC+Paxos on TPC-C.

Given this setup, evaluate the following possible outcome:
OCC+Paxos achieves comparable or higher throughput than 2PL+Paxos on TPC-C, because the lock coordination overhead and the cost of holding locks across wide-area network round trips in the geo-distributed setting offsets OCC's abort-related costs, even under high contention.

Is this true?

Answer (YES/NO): NO